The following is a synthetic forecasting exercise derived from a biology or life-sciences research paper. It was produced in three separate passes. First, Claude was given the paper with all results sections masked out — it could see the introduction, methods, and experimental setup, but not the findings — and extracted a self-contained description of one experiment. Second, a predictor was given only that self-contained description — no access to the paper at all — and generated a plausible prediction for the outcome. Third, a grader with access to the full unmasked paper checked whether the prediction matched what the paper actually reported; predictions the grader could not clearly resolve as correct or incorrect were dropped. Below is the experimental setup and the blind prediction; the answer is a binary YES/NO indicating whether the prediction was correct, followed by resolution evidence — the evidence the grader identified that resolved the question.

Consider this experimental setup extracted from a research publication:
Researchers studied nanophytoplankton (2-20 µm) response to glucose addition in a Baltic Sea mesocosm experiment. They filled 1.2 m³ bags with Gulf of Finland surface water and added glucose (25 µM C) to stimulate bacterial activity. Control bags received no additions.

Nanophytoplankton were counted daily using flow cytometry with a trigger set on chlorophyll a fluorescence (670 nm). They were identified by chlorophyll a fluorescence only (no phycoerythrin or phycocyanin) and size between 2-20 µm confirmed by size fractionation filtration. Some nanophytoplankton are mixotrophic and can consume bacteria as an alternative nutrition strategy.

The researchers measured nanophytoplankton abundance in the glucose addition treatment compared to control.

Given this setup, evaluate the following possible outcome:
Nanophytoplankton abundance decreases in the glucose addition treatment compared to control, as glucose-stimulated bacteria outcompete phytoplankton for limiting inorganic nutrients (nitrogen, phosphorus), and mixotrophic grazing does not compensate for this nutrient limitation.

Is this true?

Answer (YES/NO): NO